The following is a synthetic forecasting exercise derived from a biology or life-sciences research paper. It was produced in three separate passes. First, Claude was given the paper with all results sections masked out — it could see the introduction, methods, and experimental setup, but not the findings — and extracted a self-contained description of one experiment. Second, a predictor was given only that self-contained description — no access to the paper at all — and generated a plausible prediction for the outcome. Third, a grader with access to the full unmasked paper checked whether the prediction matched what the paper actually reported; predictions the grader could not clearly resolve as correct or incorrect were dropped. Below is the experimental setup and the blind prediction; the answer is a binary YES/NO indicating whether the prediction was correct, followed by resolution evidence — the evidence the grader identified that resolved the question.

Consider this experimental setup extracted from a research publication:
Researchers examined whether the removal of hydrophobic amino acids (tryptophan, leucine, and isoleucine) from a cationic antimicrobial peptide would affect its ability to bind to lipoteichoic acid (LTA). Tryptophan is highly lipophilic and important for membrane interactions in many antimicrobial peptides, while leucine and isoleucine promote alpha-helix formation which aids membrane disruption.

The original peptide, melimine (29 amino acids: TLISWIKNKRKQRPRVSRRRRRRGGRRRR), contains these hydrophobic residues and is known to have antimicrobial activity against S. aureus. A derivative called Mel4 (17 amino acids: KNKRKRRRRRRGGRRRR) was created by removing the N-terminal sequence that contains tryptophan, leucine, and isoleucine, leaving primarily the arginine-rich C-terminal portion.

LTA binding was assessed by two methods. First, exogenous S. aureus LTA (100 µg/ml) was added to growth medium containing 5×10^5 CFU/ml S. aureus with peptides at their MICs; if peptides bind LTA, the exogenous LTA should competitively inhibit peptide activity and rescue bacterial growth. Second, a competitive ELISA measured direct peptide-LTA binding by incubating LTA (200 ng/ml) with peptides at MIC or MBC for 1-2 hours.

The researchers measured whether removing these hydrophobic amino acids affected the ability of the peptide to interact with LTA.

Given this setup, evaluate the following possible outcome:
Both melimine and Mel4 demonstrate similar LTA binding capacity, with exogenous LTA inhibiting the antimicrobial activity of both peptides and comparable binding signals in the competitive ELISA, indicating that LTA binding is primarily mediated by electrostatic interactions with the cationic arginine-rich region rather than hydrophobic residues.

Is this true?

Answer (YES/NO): YES